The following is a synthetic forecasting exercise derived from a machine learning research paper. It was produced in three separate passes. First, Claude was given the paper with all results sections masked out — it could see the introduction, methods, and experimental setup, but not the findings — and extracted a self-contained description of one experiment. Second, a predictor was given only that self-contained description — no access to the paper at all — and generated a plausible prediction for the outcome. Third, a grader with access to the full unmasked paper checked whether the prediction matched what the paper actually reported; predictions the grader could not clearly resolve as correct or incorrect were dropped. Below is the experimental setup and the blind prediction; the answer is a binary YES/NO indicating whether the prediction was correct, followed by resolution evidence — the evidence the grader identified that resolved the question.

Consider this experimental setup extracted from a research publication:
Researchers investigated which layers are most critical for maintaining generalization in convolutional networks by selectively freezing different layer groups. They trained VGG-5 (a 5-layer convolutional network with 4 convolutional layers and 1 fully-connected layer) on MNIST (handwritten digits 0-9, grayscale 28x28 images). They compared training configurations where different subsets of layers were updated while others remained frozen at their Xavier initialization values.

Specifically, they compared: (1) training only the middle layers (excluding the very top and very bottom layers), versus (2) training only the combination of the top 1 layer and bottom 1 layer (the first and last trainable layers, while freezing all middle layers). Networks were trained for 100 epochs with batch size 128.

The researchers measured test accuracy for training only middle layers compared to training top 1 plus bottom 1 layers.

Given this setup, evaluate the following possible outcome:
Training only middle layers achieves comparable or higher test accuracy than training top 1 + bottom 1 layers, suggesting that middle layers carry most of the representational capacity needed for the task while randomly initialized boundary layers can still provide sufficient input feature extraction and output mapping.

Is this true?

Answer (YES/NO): NO